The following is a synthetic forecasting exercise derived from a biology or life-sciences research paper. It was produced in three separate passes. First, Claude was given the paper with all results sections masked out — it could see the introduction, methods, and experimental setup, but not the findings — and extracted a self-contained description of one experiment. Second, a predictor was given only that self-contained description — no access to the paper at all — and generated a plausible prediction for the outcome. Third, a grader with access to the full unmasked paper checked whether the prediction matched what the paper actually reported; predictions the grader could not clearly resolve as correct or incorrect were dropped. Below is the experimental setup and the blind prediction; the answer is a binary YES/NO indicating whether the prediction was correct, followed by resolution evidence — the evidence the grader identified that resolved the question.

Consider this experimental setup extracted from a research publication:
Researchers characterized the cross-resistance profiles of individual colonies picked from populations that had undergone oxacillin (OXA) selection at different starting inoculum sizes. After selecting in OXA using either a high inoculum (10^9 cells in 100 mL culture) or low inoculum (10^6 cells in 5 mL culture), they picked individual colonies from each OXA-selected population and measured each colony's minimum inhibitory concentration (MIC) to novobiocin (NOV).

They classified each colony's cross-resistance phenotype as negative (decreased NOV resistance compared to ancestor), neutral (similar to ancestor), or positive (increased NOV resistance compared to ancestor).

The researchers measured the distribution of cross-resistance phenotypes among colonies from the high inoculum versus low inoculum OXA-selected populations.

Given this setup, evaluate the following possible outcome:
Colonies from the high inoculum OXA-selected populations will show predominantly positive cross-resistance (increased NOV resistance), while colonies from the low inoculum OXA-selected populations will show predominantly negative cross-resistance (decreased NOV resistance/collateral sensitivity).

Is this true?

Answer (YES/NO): NO